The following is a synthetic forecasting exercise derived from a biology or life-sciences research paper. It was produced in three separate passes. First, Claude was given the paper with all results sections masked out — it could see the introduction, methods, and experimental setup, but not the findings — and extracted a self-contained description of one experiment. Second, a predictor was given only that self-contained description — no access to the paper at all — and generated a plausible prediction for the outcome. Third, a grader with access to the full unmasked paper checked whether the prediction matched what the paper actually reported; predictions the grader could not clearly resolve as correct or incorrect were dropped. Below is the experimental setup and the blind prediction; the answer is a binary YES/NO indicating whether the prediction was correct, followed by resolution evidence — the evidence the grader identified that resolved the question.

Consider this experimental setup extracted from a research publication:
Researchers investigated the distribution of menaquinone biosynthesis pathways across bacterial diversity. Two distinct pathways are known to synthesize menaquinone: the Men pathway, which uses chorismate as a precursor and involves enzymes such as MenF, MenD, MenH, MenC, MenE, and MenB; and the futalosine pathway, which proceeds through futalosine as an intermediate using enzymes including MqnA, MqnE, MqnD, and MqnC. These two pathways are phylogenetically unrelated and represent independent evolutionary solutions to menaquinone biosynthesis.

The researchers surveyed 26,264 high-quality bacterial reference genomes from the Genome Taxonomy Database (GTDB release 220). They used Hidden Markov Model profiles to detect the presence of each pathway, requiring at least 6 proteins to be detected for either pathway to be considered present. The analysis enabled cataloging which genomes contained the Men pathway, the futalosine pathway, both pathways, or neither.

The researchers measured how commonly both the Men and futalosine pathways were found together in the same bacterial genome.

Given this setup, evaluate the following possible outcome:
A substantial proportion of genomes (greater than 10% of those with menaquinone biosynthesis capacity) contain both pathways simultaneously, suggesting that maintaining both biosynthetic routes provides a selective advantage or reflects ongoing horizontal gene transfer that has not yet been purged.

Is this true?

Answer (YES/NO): NO